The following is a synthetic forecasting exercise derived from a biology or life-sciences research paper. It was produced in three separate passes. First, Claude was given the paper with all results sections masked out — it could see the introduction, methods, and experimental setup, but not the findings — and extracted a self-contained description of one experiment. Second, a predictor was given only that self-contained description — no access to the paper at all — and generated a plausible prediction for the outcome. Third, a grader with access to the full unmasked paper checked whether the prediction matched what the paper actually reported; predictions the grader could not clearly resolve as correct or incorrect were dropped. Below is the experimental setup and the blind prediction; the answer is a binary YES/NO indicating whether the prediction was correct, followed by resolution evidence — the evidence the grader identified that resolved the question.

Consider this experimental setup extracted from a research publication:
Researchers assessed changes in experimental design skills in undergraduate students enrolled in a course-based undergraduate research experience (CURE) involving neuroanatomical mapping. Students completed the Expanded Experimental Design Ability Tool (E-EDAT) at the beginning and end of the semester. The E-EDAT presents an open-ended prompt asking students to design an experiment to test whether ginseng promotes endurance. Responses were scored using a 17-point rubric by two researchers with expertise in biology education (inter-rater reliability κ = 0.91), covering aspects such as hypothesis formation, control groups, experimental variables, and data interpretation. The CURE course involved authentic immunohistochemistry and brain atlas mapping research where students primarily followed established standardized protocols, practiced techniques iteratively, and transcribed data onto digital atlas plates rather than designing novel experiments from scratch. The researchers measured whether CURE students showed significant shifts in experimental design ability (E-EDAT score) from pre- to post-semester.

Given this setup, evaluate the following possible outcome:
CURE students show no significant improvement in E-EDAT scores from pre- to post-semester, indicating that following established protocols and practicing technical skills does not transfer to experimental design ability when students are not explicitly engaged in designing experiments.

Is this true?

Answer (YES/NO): YES